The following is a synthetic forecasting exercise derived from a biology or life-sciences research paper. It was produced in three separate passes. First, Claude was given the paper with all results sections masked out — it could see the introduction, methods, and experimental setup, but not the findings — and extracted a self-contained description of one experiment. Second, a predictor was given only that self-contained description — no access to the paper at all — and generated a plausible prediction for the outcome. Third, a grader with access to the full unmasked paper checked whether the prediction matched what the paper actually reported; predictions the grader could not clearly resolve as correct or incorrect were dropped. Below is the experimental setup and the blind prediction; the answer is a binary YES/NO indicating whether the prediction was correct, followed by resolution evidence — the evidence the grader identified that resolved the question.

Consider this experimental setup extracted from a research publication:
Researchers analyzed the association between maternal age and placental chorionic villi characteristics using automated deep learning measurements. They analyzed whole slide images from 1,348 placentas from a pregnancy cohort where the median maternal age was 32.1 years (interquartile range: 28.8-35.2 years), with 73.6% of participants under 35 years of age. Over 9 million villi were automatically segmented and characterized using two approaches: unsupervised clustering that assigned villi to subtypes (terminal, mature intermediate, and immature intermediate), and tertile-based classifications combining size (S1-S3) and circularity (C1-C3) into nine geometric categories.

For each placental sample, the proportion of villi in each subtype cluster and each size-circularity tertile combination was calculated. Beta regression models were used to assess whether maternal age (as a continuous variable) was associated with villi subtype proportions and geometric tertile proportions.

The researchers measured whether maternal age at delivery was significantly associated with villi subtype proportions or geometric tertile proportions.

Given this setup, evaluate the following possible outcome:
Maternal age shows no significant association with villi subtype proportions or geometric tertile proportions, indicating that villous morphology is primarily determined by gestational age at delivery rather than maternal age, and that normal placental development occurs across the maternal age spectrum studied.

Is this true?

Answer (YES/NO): YES